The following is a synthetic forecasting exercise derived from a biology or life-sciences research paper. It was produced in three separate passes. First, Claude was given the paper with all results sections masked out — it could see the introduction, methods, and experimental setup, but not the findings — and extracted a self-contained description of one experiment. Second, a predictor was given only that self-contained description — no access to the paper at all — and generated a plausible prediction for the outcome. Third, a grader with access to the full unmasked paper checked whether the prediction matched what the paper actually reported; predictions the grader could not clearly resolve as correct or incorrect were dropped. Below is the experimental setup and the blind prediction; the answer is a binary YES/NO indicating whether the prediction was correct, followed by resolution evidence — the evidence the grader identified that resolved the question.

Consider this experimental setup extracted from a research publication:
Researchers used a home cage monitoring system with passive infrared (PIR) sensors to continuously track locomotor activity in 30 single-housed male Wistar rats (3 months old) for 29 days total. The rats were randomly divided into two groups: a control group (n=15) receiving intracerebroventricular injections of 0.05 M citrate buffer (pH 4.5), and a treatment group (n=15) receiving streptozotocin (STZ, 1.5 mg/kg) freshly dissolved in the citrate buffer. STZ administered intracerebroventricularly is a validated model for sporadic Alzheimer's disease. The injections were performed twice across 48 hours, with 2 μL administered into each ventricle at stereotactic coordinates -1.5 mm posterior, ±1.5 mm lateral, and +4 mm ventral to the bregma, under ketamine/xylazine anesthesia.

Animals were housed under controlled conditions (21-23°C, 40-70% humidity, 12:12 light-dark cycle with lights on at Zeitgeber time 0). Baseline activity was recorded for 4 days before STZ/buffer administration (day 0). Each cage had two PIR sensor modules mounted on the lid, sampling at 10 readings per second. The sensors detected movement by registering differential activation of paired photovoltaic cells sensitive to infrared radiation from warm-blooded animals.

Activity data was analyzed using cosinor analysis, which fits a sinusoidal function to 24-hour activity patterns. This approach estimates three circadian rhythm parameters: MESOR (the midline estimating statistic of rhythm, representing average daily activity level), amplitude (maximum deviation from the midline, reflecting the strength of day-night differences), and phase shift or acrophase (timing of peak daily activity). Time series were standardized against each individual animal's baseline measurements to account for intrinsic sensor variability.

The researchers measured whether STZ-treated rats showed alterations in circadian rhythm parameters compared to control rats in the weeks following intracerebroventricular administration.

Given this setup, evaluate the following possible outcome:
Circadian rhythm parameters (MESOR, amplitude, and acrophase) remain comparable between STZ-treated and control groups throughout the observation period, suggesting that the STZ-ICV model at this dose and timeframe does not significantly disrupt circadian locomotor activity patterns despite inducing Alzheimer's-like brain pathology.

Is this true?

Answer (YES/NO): NO